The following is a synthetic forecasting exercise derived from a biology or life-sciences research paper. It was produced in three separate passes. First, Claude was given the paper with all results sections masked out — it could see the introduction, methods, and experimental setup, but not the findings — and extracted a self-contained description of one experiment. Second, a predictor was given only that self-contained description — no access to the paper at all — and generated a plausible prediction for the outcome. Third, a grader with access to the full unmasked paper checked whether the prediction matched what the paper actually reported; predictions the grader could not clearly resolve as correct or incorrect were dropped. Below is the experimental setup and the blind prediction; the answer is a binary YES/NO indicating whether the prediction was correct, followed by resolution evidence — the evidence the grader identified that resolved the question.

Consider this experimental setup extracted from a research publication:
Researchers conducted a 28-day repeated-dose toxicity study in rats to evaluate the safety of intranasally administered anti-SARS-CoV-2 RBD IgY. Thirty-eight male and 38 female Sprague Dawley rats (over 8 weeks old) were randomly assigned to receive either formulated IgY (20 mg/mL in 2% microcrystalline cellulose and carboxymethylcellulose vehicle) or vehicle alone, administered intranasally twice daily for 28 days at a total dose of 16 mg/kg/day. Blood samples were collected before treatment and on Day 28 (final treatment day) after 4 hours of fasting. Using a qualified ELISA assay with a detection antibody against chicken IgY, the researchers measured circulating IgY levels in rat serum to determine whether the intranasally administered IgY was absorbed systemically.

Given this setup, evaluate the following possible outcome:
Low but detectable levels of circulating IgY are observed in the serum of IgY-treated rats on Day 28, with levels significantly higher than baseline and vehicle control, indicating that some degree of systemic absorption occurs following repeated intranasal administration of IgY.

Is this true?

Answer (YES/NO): NO